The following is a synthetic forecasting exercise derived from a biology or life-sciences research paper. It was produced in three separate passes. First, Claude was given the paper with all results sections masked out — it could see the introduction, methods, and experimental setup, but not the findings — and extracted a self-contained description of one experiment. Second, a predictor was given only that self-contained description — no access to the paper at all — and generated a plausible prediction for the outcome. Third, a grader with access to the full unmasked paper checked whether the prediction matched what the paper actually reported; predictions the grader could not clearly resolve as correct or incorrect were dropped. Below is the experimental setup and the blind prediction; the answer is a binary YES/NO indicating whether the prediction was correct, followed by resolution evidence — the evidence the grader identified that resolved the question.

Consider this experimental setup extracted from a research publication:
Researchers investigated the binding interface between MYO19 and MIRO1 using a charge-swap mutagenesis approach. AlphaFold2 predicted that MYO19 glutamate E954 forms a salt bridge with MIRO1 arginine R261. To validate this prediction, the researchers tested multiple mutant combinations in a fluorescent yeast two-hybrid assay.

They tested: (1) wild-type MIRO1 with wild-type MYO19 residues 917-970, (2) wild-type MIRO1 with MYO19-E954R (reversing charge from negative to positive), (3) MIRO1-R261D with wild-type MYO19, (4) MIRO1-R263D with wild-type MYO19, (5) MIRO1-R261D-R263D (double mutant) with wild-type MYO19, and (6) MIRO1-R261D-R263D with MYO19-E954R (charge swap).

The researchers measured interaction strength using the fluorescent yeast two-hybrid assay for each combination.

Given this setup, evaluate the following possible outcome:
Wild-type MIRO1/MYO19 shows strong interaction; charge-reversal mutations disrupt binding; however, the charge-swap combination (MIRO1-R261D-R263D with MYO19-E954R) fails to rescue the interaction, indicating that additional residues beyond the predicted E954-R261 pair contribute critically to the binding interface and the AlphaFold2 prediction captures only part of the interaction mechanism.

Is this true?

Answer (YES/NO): NO